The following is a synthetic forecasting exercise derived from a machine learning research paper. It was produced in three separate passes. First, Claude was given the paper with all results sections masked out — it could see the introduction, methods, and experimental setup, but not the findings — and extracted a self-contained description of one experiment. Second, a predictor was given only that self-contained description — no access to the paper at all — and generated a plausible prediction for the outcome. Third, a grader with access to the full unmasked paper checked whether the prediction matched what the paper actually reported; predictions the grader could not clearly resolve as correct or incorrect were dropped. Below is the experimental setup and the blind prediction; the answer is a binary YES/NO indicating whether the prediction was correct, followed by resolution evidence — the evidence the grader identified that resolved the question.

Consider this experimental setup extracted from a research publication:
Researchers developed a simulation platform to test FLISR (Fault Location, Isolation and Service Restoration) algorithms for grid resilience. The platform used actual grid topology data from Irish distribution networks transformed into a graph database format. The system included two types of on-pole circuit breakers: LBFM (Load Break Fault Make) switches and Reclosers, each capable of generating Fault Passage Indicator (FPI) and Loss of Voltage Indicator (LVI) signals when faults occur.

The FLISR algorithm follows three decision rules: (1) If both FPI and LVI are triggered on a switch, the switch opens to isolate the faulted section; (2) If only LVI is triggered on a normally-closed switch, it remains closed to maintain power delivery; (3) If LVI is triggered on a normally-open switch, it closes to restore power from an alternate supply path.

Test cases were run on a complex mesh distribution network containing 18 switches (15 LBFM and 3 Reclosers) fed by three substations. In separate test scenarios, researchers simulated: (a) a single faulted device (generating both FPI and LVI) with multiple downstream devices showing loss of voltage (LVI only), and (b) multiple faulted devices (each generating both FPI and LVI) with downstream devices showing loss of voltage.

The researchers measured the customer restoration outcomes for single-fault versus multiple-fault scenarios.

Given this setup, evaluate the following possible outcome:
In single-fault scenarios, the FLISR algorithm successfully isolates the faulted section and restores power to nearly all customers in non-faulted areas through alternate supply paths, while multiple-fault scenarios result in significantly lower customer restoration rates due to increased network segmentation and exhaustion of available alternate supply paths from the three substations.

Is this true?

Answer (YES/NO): YES